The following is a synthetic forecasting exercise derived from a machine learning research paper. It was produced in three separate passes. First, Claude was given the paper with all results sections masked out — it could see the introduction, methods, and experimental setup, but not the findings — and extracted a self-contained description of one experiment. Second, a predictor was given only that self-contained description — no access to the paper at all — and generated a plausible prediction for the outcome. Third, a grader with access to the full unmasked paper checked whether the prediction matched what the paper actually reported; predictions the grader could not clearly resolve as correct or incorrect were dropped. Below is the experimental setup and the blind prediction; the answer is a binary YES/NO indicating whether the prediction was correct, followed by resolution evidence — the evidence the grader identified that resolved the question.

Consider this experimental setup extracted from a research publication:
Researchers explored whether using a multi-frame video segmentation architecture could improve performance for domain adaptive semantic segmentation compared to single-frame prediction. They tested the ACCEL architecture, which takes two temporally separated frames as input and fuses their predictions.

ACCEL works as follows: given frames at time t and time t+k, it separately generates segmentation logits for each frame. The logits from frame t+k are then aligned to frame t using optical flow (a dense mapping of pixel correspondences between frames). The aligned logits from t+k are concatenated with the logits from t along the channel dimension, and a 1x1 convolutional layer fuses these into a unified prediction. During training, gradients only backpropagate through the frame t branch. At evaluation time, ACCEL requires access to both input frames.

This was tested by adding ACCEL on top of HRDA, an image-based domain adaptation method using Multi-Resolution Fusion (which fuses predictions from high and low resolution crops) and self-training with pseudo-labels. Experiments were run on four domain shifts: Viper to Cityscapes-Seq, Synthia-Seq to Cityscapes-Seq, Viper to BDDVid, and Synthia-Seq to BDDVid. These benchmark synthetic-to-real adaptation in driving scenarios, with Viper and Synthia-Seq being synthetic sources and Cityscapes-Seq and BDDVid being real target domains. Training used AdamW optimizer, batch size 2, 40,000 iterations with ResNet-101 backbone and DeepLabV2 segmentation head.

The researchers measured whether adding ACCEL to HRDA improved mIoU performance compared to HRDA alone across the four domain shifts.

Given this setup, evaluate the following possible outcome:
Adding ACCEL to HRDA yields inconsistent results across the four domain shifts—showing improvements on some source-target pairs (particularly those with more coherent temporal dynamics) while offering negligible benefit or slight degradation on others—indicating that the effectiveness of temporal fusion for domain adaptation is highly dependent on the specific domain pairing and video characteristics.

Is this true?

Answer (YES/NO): NO